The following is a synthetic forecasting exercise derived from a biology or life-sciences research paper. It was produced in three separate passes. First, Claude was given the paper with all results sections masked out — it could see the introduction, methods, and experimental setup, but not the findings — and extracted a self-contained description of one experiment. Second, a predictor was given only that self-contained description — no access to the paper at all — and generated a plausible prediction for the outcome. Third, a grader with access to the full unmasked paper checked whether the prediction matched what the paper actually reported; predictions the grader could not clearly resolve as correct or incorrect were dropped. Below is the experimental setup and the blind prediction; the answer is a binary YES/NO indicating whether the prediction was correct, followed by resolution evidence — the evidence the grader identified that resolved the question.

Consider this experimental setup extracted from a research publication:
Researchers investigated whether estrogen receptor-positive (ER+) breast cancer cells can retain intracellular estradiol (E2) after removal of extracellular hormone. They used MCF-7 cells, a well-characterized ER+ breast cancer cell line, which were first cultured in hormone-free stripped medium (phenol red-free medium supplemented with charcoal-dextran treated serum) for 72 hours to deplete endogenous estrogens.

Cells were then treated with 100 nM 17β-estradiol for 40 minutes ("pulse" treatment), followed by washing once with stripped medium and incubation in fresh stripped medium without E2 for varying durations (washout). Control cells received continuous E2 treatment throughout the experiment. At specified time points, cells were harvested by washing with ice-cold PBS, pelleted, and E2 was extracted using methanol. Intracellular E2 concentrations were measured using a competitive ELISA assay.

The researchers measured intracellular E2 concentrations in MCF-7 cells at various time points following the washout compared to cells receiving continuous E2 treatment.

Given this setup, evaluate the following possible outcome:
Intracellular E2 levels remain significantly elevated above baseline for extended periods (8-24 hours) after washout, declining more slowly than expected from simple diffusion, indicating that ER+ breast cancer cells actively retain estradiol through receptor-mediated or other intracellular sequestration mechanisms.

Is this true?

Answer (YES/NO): NO